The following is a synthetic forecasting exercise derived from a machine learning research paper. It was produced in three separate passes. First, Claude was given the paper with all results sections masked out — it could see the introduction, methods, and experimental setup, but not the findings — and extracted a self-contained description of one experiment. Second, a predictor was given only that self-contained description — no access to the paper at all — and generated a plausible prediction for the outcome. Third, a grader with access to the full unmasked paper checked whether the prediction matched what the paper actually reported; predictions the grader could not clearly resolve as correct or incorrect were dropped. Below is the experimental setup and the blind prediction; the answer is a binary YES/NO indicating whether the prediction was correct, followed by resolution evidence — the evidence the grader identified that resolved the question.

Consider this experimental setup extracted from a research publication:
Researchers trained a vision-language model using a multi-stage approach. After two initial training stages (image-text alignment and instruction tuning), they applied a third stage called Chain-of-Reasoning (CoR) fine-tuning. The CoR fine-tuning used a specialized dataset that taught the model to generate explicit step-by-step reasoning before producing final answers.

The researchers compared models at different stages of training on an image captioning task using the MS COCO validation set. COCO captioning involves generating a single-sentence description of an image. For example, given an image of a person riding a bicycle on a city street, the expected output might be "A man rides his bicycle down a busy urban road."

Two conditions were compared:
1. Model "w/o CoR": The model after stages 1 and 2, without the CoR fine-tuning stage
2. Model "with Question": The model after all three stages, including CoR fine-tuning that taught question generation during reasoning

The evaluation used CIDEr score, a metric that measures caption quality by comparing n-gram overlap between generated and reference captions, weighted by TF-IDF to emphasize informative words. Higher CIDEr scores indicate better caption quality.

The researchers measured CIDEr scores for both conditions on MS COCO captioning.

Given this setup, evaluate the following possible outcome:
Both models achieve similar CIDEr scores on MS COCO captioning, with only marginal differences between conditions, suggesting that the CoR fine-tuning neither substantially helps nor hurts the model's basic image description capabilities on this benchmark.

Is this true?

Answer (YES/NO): NO